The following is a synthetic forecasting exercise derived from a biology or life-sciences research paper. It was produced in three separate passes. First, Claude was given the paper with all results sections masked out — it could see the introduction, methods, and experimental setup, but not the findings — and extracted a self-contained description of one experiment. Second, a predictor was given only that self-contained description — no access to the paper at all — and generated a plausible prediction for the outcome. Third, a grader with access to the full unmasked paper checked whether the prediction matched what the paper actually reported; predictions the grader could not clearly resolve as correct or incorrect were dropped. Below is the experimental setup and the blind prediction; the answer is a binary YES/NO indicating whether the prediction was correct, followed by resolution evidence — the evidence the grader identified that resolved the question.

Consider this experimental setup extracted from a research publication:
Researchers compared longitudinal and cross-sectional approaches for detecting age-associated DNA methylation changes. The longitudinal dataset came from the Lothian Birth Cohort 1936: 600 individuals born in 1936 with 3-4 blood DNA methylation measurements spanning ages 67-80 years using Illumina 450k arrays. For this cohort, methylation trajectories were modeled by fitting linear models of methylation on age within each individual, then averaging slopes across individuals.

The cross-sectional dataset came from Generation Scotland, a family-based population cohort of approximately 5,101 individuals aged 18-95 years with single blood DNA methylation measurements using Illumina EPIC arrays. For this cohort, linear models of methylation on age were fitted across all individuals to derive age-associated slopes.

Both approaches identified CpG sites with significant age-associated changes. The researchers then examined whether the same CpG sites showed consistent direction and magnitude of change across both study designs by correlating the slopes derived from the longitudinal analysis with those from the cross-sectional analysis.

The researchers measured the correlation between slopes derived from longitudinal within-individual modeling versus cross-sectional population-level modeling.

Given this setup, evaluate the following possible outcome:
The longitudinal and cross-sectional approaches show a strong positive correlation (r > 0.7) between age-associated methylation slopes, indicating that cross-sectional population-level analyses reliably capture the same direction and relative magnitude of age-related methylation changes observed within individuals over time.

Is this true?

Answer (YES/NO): YES